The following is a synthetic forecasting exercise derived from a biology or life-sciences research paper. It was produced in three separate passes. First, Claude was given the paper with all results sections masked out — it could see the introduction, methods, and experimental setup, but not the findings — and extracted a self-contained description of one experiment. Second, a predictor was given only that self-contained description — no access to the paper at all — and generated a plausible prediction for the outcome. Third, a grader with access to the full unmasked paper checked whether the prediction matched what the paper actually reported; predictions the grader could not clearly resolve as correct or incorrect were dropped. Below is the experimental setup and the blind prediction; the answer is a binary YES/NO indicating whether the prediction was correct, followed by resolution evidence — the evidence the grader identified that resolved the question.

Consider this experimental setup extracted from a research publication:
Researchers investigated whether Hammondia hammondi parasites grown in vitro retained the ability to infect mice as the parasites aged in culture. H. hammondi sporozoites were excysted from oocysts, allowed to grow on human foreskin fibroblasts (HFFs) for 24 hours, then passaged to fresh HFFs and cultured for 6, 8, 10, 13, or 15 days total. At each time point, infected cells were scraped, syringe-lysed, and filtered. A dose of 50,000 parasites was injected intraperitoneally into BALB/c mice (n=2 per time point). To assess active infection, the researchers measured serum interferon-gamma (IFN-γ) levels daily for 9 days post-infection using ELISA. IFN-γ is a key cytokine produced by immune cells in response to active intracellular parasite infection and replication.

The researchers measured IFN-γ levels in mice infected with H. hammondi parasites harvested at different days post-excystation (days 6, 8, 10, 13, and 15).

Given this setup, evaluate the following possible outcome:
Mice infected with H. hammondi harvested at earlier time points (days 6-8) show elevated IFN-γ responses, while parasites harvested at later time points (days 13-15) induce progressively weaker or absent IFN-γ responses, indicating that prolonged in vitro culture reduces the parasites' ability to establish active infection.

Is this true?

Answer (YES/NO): YES